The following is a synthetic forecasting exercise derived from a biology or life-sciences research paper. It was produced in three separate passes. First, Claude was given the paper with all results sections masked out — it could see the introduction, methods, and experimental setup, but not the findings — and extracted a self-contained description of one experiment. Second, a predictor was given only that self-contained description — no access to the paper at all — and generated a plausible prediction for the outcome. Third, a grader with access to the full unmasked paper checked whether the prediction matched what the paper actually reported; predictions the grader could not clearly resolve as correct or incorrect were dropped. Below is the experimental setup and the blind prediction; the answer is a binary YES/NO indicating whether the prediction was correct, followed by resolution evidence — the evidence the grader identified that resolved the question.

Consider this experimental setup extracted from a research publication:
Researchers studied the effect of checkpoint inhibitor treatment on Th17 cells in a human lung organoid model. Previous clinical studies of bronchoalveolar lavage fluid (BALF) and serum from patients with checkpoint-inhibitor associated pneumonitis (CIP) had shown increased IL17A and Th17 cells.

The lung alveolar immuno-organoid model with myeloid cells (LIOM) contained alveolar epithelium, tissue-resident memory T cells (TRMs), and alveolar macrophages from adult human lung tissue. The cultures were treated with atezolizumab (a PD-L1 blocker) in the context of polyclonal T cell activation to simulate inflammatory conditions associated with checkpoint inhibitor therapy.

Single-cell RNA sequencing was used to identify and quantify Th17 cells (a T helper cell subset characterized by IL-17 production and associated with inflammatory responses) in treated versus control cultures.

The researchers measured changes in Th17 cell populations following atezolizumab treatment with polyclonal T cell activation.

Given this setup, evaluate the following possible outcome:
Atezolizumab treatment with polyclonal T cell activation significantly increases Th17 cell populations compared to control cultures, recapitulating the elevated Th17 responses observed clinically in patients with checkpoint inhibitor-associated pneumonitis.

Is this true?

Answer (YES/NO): NO